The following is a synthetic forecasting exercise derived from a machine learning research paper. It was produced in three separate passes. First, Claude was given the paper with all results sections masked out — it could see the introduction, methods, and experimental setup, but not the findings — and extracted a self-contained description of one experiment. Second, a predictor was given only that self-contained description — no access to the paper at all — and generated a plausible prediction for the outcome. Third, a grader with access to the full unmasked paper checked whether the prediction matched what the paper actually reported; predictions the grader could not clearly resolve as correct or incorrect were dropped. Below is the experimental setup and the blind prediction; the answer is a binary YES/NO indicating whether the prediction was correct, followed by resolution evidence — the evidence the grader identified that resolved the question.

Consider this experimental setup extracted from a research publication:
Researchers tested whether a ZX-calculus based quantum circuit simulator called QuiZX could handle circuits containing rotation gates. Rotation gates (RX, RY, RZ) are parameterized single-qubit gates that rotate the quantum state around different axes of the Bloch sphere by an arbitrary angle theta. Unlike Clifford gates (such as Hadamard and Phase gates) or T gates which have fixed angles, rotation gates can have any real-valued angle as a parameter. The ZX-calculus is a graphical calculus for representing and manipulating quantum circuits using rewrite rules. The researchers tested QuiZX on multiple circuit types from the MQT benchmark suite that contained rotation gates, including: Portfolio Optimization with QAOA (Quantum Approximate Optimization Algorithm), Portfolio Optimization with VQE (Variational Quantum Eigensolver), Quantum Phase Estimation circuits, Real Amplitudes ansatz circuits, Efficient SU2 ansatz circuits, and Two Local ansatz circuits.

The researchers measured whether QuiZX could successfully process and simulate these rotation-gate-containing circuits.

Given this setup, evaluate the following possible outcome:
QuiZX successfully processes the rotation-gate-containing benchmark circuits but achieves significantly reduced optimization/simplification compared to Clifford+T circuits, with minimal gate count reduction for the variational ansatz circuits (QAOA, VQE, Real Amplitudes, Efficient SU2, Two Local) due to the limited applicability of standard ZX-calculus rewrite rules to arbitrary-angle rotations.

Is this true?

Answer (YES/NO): NO